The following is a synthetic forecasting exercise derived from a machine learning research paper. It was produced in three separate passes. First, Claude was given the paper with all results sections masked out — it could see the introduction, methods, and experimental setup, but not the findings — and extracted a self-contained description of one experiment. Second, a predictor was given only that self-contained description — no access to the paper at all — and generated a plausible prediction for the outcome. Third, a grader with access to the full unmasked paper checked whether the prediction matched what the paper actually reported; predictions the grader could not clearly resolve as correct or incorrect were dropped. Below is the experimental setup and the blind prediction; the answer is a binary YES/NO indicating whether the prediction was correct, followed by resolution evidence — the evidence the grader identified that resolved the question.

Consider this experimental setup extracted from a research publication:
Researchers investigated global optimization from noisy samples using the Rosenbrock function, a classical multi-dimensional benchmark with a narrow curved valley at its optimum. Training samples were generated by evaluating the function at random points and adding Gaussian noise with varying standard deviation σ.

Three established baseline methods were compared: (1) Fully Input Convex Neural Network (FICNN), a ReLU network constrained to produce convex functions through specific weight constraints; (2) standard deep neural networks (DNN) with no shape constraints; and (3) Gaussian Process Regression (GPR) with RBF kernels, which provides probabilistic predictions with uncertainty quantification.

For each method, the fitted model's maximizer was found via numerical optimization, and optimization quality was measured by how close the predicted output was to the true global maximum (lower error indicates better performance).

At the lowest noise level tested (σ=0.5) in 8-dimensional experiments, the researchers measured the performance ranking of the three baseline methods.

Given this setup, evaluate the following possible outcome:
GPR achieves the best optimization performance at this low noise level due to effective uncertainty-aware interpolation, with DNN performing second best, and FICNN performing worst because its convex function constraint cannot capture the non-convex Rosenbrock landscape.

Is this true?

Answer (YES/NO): NO